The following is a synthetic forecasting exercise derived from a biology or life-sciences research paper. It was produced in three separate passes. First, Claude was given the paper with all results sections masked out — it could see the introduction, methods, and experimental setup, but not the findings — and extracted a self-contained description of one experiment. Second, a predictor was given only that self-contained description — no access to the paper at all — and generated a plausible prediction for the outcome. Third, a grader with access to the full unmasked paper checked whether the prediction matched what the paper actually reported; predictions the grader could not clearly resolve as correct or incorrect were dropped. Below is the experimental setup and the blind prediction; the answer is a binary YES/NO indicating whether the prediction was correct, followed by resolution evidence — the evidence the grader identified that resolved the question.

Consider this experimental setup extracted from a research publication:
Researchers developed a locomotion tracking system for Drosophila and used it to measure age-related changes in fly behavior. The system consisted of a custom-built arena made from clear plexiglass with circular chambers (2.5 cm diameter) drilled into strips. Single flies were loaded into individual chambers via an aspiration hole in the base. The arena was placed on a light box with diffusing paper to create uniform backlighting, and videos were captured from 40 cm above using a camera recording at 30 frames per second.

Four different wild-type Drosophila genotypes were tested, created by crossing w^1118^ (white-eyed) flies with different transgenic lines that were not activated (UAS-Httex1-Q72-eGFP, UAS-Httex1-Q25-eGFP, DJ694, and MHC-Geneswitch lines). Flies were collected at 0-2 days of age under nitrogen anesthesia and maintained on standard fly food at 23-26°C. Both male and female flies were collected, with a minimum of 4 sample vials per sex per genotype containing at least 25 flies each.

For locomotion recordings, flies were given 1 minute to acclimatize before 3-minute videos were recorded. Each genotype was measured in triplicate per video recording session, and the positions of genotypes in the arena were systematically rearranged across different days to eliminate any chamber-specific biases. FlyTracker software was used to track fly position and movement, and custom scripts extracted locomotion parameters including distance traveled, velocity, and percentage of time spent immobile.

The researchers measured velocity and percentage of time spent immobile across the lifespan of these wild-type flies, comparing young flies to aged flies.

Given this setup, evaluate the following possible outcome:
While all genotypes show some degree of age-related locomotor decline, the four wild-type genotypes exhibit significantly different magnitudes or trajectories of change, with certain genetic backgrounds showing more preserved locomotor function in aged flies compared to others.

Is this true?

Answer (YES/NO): NO